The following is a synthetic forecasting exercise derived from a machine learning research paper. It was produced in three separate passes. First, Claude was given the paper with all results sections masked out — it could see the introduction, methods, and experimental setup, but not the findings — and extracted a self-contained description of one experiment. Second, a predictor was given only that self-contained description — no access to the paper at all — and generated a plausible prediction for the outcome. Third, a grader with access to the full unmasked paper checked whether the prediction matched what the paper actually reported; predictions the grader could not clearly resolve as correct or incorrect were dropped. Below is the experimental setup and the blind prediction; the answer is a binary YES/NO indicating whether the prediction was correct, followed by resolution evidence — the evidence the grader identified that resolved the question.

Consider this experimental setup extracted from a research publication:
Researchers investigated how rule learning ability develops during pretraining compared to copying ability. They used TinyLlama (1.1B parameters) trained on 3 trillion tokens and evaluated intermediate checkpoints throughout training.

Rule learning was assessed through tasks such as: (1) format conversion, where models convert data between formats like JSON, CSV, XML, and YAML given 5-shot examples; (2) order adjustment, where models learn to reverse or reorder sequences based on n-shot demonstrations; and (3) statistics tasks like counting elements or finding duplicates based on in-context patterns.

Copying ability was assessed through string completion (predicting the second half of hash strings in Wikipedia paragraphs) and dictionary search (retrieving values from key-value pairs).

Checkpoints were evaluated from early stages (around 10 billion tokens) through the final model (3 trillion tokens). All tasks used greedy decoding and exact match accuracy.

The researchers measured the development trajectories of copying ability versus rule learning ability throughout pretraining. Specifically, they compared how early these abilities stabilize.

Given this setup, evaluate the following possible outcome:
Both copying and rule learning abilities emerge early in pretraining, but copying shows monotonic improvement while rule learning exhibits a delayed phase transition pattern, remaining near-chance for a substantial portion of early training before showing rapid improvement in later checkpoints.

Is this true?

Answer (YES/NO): NO